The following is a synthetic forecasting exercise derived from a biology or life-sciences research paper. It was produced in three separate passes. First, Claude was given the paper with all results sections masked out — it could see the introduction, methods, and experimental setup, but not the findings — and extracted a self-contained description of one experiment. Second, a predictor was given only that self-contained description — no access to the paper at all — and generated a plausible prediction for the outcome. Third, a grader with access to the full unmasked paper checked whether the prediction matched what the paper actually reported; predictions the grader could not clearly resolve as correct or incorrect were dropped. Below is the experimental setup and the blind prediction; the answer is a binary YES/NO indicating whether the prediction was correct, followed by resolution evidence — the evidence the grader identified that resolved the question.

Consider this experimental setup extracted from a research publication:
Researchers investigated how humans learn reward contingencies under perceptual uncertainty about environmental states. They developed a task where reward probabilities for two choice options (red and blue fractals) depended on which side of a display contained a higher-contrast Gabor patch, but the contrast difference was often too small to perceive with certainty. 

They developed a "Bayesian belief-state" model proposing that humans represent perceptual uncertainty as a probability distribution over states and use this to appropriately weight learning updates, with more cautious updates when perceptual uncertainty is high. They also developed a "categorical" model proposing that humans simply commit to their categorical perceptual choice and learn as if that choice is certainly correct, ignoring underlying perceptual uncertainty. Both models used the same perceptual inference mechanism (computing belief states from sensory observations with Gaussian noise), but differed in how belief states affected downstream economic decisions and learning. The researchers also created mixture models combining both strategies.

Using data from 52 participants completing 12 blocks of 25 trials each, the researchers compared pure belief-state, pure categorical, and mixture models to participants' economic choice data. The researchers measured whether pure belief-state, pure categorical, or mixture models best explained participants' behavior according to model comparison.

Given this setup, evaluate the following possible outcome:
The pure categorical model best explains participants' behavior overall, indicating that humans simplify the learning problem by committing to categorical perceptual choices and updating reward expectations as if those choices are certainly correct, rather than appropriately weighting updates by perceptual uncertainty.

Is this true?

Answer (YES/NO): NO